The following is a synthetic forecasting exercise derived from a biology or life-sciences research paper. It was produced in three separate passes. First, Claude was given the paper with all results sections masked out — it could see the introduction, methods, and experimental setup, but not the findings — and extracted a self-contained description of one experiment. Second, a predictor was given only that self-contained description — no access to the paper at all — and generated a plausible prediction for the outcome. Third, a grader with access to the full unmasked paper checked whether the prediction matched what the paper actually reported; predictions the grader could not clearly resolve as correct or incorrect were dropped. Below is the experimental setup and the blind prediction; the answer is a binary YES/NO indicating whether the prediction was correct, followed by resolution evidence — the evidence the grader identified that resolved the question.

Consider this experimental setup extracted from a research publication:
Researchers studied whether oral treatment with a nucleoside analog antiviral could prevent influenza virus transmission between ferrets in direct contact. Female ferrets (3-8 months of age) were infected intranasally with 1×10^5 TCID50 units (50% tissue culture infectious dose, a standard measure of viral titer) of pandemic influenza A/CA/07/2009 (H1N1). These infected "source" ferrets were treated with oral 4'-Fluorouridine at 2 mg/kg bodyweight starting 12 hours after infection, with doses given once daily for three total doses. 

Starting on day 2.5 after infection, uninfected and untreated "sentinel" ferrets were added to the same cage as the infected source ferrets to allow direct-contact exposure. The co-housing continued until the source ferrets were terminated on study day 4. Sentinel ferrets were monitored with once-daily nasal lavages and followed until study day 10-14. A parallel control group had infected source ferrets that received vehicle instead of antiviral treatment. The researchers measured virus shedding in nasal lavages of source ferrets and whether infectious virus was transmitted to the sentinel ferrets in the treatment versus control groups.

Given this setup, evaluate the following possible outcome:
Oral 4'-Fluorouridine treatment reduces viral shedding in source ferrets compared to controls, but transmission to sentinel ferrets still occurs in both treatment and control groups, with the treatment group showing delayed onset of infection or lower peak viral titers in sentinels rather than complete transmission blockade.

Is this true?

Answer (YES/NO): NO